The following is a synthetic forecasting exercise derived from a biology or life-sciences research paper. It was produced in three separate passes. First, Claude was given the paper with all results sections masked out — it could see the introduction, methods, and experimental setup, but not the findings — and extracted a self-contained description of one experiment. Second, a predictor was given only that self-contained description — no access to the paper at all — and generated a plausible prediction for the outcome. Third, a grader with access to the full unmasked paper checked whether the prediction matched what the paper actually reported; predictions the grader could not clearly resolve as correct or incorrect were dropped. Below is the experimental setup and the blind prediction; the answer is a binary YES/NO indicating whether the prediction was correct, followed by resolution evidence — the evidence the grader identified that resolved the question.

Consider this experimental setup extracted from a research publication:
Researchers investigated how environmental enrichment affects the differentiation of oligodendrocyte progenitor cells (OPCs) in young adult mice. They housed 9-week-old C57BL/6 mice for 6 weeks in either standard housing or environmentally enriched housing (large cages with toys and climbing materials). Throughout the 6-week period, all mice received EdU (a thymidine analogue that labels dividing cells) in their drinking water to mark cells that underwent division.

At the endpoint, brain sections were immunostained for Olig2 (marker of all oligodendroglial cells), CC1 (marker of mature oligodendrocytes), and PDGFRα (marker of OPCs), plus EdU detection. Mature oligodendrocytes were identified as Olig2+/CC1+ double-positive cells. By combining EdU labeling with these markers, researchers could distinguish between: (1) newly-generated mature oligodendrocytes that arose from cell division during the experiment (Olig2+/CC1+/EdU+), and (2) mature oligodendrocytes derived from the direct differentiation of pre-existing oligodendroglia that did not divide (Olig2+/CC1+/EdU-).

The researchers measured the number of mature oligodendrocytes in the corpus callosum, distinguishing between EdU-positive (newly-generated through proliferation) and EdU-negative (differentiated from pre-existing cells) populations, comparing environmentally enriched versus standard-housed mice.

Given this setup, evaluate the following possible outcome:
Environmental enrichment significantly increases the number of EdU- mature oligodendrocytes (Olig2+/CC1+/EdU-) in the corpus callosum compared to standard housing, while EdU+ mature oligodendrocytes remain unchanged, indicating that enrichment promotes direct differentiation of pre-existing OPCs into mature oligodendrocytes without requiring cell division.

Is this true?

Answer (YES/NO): YES